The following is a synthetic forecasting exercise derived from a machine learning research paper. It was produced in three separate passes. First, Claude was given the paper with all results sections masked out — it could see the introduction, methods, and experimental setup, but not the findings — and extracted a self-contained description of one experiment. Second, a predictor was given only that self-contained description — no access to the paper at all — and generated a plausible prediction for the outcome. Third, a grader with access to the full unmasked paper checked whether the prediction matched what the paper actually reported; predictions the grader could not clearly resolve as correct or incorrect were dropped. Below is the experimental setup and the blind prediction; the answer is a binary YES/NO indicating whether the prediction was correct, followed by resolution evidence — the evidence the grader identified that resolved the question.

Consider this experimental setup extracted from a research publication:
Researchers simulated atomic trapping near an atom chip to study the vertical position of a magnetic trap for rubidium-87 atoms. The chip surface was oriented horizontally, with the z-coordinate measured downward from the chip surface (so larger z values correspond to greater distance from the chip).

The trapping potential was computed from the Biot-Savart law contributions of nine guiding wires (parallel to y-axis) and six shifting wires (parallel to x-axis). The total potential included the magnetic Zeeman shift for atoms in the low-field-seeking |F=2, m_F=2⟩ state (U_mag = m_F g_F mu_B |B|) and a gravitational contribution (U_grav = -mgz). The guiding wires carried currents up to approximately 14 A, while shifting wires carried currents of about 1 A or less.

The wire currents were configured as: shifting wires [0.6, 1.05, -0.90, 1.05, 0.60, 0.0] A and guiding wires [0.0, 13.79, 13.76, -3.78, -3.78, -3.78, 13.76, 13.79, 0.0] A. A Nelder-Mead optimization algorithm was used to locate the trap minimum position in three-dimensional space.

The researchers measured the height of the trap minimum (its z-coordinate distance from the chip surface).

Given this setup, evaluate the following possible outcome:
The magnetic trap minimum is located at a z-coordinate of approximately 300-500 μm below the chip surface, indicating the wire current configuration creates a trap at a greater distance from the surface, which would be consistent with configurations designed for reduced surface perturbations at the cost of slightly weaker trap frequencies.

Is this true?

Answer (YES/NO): YES